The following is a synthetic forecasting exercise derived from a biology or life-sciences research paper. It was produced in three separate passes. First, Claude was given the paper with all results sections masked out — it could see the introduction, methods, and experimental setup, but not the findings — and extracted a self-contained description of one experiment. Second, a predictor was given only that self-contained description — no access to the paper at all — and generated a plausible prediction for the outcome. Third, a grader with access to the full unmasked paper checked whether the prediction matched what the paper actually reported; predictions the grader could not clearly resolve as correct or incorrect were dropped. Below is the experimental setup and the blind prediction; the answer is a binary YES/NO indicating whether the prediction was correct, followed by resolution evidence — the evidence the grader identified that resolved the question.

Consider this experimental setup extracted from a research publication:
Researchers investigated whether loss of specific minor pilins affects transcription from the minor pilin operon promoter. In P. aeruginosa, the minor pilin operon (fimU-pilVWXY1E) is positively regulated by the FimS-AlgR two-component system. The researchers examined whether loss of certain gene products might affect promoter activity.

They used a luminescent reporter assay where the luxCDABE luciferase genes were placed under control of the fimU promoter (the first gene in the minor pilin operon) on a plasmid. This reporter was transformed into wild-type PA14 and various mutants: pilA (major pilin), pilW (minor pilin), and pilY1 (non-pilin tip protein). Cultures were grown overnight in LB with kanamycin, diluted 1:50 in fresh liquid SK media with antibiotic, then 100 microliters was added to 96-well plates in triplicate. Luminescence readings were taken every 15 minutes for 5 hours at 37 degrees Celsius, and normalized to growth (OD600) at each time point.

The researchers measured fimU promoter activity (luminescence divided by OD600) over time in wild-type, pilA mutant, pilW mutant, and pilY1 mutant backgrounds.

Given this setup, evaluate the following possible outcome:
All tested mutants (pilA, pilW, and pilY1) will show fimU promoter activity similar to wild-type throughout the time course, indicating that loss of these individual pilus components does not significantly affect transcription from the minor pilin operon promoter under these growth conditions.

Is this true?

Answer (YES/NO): NO